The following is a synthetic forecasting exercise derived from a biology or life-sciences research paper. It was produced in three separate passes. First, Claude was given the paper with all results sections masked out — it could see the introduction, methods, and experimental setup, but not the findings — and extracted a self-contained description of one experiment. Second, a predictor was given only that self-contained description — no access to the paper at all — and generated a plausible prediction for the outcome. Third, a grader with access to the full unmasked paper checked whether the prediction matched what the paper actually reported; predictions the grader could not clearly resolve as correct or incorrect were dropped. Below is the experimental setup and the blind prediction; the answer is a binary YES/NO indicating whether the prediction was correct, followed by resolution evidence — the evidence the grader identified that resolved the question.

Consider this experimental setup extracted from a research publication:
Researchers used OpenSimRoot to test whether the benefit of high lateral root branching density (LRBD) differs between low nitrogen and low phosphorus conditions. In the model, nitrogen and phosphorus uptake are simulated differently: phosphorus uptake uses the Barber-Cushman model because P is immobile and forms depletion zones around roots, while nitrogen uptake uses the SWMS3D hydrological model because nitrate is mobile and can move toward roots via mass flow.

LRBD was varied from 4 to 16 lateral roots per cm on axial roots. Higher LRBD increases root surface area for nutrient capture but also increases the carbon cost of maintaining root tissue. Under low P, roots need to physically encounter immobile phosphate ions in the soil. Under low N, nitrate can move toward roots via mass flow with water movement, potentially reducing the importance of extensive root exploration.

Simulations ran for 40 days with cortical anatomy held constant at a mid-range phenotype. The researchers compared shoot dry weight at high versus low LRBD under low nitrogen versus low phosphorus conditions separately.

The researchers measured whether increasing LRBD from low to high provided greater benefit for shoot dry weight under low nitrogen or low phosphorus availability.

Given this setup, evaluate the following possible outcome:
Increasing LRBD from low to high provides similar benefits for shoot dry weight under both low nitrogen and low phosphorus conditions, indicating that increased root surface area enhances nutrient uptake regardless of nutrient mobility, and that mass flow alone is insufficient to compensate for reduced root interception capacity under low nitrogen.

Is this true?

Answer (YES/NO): NO